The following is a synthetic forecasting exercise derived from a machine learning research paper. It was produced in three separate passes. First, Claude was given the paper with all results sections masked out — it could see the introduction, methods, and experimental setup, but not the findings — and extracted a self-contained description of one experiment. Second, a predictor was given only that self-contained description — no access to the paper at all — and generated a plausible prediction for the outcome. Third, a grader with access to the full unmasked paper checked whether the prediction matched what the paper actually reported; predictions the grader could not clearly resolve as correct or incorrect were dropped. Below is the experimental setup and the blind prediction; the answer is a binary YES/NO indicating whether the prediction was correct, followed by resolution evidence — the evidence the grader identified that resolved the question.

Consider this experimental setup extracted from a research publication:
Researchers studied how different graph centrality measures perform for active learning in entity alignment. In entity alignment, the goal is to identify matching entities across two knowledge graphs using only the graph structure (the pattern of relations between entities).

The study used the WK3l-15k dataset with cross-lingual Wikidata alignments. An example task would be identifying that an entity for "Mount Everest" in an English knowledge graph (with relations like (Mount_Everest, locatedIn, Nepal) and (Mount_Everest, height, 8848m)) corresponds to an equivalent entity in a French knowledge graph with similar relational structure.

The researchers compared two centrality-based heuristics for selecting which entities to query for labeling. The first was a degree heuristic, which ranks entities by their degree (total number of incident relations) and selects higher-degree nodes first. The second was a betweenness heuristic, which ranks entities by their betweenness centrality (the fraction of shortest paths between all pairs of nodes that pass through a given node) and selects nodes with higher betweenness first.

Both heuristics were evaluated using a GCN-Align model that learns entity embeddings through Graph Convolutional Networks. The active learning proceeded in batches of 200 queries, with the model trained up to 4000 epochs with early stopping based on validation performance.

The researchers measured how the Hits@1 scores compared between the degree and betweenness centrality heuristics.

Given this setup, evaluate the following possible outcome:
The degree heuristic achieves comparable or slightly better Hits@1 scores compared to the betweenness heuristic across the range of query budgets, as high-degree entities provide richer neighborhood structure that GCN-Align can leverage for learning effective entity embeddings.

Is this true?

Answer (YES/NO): NO